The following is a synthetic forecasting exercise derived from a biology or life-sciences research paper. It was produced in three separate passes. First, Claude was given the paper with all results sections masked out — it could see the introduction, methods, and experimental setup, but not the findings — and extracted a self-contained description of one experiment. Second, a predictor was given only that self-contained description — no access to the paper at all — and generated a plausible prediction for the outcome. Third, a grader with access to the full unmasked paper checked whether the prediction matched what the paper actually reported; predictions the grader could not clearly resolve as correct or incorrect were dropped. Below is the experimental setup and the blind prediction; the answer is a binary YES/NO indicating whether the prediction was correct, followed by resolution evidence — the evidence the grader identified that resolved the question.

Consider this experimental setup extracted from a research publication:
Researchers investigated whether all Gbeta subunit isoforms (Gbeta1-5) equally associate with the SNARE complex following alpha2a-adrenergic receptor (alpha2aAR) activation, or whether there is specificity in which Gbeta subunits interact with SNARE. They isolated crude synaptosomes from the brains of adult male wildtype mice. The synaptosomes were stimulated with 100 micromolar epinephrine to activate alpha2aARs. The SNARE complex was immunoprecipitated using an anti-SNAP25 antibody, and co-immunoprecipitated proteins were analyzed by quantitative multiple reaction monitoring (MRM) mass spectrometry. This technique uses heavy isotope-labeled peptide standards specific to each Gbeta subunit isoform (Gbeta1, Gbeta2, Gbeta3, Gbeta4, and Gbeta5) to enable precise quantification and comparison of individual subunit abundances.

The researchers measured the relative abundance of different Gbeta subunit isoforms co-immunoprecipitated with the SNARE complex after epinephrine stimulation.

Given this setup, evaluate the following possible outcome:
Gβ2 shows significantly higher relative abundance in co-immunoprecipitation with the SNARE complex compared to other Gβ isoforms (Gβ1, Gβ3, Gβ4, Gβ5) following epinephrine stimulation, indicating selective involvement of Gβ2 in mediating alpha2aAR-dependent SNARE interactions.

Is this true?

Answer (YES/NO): NO